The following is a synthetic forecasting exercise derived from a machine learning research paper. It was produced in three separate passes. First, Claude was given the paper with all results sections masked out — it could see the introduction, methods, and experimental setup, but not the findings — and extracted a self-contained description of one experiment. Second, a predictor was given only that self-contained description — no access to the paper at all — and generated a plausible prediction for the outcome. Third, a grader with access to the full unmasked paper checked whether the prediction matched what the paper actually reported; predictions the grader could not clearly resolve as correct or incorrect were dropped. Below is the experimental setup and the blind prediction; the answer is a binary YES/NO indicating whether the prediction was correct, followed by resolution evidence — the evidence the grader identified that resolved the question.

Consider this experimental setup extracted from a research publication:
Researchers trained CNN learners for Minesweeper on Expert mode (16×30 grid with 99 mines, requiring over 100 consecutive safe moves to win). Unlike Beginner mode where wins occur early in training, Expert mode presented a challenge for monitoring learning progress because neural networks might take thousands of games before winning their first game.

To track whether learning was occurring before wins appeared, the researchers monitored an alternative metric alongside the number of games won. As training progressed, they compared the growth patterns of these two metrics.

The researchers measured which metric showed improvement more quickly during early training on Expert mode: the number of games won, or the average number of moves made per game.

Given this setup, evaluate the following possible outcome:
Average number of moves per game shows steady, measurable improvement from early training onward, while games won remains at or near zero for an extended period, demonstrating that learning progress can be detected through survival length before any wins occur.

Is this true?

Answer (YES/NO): YES